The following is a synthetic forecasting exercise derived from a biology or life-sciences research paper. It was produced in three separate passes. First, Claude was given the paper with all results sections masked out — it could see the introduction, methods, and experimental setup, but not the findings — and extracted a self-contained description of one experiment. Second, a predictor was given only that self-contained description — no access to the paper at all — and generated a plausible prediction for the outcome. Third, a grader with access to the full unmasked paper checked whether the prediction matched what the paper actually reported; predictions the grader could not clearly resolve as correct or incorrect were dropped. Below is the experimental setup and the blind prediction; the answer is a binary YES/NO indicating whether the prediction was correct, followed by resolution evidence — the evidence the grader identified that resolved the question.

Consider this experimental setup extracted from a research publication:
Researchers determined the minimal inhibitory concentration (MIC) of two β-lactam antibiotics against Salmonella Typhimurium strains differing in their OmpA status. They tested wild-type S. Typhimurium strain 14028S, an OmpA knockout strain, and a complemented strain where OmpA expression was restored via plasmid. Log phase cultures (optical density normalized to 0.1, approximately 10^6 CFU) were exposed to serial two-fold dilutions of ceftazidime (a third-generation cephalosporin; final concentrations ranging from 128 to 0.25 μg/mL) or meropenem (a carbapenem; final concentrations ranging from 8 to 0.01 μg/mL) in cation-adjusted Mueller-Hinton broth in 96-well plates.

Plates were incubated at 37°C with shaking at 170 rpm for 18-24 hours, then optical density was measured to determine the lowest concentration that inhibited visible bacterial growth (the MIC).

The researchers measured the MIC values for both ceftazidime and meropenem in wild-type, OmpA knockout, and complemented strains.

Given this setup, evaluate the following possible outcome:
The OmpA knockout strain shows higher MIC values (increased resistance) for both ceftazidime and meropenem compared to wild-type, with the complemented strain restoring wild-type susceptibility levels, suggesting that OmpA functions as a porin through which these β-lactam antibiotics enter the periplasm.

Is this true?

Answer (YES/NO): NO